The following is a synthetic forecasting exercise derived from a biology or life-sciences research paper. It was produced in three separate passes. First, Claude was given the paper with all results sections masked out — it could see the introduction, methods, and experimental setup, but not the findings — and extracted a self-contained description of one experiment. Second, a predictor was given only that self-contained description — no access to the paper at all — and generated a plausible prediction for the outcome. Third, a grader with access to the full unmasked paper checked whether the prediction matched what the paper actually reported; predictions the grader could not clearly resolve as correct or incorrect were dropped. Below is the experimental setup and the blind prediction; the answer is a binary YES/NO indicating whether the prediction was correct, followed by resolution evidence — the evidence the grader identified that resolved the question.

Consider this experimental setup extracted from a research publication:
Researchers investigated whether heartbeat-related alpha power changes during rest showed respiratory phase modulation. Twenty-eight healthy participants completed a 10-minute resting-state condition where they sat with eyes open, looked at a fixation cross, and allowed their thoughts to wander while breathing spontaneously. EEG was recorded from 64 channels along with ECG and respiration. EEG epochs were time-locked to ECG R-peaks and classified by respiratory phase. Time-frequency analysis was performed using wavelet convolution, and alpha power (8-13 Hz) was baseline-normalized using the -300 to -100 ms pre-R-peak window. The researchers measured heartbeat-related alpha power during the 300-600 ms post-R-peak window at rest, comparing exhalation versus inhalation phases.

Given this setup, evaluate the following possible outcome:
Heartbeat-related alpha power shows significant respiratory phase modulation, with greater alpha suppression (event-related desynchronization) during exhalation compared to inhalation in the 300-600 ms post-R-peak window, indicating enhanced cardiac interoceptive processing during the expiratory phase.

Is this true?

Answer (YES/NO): NO